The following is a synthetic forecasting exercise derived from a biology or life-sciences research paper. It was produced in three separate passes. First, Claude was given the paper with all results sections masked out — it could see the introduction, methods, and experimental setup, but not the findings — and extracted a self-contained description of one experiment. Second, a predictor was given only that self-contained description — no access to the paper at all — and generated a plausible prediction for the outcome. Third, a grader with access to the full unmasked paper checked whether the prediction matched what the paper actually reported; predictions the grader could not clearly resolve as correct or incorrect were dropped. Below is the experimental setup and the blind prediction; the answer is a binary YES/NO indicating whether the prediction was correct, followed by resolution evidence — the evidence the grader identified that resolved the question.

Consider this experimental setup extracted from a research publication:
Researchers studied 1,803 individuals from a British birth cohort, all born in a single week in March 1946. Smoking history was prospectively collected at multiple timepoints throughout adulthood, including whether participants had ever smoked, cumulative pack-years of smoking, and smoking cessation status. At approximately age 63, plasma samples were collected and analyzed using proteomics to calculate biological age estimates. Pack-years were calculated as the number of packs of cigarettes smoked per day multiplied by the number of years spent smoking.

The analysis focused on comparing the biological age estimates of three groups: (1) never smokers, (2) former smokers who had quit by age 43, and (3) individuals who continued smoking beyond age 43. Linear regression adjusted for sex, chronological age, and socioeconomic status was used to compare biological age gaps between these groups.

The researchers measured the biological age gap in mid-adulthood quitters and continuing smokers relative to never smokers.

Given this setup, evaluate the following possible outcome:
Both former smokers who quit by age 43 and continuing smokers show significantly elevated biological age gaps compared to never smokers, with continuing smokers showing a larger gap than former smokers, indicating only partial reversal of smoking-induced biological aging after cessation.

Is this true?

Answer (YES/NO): NO